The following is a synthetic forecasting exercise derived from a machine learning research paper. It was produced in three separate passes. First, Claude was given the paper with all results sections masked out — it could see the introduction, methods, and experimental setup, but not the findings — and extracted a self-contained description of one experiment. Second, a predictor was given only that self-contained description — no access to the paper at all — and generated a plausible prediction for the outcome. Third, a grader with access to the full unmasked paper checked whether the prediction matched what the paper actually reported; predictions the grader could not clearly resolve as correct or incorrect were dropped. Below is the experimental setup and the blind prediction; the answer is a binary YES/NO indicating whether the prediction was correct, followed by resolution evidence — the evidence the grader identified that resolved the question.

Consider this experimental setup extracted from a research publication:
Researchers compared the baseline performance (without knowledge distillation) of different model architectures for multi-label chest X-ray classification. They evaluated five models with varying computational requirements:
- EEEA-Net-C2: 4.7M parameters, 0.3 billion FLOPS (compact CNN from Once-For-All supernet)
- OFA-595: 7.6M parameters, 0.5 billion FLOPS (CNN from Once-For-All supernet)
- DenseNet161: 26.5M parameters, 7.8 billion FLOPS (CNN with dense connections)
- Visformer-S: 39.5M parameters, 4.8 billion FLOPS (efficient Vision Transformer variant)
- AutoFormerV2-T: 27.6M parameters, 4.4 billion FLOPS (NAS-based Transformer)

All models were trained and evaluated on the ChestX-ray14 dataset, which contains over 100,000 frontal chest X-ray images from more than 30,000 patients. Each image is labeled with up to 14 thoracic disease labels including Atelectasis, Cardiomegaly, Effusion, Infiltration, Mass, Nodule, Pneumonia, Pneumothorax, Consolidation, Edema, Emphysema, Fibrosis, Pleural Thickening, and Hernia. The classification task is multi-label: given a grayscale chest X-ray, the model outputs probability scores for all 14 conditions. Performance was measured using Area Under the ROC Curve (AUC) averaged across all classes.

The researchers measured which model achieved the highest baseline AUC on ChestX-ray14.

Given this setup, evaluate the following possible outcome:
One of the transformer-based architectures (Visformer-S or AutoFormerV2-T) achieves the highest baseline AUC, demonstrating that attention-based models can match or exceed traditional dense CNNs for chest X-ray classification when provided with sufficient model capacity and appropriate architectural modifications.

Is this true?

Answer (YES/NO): NO